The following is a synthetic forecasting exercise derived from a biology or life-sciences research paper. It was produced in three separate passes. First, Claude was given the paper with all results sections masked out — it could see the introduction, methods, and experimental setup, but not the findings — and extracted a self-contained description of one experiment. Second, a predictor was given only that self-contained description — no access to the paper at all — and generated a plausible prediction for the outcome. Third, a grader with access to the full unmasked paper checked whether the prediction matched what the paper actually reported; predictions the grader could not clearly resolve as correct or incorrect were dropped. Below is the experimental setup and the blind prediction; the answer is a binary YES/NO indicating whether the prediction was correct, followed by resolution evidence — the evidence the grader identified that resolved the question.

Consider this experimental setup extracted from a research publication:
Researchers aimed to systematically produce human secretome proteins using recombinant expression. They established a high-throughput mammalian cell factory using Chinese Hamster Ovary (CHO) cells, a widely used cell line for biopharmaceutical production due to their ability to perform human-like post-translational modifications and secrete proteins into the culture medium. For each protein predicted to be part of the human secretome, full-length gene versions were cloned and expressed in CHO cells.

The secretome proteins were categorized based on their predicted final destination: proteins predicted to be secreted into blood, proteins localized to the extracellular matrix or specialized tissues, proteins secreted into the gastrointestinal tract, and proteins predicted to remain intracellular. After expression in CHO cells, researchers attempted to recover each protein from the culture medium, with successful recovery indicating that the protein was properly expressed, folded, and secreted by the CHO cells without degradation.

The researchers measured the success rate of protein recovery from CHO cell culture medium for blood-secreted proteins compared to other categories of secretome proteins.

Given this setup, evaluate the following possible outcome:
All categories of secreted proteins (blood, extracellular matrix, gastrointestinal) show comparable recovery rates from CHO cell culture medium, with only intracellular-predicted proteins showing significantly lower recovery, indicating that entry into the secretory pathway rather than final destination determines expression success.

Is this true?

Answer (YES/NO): NO